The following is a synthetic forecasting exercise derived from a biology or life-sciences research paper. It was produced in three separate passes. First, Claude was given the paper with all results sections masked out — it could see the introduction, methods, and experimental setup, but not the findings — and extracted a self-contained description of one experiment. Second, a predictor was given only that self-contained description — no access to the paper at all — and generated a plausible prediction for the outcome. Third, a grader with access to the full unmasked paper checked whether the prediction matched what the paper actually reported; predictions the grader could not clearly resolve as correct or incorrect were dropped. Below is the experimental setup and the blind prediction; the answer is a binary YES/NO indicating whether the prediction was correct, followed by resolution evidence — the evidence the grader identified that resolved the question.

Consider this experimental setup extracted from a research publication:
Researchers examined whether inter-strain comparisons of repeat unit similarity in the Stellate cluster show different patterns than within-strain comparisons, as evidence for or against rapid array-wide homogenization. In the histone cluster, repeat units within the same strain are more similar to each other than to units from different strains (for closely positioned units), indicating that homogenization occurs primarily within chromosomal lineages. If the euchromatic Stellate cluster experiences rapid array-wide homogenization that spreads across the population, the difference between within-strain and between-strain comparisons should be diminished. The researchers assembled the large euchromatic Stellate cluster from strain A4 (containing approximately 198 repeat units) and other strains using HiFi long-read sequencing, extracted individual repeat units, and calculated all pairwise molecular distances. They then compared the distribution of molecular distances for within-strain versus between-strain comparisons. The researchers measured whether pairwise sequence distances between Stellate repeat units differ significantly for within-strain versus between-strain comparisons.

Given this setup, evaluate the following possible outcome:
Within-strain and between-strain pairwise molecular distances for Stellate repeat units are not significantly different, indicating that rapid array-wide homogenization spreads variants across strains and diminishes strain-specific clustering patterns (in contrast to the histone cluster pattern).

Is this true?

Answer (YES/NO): YES